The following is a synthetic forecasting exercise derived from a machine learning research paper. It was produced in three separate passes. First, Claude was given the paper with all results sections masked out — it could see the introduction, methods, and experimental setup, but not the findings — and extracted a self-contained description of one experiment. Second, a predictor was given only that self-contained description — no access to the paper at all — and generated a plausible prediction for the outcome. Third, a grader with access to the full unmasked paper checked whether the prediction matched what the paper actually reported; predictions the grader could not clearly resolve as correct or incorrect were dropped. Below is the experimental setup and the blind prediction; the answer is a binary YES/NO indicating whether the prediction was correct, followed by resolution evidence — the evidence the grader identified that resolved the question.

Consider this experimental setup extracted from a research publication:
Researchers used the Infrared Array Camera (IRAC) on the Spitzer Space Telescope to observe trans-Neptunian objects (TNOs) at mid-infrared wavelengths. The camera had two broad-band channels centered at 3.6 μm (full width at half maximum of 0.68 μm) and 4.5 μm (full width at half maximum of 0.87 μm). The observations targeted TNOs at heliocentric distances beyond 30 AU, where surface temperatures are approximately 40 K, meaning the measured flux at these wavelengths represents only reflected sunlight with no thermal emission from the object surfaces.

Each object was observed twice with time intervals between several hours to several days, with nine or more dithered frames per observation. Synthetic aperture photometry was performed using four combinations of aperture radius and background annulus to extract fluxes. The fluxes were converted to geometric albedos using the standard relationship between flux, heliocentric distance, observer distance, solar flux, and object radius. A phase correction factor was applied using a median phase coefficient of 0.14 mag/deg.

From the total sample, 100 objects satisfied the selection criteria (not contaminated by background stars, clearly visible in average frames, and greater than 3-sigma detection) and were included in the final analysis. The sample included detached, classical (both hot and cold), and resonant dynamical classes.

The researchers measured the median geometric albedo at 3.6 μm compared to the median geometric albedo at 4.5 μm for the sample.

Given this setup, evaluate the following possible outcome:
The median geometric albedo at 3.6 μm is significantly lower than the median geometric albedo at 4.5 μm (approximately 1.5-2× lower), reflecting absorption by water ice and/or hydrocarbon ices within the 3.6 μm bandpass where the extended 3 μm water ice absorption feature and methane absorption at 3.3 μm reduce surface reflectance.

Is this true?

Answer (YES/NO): NO